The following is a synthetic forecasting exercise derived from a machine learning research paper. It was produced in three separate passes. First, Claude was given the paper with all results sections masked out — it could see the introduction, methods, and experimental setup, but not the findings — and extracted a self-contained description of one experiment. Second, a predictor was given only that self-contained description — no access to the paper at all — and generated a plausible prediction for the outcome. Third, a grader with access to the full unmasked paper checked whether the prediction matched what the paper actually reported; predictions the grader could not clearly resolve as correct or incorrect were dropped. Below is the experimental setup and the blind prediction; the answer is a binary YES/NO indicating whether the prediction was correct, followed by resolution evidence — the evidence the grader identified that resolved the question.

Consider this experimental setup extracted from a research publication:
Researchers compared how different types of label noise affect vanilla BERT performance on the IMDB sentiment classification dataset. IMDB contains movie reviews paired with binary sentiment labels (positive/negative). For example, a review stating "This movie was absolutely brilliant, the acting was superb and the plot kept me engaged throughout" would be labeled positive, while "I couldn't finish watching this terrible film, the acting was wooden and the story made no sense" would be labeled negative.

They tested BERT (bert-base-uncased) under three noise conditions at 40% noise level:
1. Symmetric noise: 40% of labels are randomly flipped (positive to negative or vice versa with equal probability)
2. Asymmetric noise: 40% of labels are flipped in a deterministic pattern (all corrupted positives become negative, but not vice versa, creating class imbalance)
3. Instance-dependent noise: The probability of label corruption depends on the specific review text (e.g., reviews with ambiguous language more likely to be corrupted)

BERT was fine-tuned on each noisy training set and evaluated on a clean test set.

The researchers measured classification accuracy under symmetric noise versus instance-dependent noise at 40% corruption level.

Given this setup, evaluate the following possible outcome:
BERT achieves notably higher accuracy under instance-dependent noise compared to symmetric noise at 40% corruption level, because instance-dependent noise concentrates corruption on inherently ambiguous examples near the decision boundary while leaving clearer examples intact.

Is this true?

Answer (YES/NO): YES